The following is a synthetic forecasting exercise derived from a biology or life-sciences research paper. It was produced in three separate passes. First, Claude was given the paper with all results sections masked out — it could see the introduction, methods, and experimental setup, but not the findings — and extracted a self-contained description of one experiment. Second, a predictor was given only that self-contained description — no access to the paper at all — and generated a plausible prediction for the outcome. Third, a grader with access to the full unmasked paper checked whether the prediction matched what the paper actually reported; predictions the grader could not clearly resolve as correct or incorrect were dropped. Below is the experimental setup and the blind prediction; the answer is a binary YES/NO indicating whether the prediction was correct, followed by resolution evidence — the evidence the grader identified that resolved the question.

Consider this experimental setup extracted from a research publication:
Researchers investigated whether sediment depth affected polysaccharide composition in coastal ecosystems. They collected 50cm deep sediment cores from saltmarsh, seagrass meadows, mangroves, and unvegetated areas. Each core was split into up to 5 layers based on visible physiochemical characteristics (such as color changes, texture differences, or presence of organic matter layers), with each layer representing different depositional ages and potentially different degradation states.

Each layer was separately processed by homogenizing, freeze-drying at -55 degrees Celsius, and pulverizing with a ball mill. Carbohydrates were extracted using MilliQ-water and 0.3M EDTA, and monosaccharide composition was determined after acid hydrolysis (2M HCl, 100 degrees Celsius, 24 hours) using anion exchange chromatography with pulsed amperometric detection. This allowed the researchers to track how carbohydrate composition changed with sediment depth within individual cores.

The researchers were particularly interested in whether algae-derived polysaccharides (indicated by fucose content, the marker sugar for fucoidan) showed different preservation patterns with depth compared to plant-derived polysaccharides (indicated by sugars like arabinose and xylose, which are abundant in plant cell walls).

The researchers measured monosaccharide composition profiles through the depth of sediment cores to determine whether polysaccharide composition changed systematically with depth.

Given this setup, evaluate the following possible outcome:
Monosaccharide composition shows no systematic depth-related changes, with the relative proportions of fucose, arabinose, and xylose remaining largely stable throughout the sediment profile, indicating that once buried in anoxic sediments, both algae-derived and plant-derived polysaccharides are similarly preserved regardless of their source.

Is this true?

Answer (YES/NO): NO